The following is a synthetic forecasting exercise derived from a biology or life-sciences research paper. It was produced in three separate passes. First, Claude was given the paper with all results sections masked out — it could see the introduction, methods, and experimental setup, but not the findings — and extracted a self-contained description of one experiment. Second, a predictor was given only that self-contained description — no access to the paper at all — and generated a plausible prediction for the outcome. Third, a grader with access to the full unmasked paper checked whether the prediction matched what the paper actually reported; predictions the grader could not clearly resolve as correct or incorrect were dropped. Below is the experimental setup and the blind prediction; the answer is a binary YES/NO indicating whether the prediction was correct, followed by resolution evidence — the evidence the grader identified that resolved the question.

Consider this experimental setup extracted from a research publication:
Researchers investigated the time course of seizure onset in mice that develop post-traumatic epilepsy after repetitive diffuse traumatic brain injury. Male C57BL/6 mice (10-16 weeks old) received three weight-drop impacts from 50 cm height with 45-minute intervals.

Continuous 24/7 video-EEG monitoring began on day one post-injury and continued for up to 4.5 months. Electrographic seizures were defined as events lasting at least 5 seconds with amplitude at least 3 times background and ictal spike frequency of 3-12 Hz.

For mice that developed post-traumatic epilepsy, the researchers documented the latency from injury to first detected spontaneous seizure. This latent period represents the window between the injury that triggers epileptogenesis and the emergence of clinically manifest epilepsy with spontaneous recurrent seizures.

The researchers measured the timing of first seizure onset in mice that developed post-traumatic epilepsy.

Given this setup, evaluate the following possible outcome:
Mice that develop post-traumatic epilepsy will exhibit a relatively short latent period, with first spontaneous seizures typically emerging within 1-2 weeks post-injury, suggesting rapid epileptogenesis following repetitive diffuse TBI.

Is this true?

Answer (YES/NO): NO